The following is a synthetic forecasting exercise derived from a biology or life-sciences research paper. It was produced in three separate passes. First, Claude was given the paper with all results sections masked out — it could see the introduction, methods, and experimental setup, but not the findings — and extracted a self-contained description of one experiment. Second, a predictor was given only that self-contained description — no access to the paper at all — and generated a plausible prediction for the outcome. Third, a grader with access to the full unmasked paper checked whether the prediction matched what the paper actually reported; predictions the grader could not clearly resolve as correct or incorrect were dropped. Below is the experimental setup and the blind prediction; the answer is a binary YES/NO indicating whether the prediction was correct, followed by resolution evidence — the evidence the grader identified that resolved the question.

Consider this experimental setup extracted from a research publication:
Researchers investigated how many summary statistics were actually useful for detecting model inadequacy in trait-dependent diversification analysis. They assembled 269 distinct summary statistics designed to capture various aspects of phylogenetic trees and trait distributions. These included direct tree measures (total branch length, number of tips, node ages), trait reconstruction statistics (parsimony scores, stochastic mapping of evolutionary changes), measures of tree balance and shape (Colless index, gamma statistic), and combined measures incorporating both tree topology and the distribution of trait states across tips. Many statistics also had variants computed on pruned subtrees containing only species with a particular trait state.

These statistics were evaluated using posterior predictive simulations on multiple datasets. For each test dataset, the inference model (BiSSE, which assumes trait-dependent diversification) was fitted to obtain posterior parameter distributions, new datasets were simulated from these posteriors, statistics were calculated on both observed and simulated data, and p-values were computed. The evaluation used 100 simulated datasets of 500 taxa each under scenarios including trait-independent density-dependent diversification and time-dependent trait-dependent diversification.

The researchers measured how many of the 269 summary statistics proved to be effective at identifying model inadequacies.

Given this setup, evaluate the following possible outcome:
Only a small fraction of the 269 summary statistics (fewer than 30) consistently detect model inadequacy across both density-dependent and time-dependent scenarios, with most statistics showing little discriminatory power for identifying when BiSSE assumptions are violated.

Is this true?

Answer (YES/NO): YES